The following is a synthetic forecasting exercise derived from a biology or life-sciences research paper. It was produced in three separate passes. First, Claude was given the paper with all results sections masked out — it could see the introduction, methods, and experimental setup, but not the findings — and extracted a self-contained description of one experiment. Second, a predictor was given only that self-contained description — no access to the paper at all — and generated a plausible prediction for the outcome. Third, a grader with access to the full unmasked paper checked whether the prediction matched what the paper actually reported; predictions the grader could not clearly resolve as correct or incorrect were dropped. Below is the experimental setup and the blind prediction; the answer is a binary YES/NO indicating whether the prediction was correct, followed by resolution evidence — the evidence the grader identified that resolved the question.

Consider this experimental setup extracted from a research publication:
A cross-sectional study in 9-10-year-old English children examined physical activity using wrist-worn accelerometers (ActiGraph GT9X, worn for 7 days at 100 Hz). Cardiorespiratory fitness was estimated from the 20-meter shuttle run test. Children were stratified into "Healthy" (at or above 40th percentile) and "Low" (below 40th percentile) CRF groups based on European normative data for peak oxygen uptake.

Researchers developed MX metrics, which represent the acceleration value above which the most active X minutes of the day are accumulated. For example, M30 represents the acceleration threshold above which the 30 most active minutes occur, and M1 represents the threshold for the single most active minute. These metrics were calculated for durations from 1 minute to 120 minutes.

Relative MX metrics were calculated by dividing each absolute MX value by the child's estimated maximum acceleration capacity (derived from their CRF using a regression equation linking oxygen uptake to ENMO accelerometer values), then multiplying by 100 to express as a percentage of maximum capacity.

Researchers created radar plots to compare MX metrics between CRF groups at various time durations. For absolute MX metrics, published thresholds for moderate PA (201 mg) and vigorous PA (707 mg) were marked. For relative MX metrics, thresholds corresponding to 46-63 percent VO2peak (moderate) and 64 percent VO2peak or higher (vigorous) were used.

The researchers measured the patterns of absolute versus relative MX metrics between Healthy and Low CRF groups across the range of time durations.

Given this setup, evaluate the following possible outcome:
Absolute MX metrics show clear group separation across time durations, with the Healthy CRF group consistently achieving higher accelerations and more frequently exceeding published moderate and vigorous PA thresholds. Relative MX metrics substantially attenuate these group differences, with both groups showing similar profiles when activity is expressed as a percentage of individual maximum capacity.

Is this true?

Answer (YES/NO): NO